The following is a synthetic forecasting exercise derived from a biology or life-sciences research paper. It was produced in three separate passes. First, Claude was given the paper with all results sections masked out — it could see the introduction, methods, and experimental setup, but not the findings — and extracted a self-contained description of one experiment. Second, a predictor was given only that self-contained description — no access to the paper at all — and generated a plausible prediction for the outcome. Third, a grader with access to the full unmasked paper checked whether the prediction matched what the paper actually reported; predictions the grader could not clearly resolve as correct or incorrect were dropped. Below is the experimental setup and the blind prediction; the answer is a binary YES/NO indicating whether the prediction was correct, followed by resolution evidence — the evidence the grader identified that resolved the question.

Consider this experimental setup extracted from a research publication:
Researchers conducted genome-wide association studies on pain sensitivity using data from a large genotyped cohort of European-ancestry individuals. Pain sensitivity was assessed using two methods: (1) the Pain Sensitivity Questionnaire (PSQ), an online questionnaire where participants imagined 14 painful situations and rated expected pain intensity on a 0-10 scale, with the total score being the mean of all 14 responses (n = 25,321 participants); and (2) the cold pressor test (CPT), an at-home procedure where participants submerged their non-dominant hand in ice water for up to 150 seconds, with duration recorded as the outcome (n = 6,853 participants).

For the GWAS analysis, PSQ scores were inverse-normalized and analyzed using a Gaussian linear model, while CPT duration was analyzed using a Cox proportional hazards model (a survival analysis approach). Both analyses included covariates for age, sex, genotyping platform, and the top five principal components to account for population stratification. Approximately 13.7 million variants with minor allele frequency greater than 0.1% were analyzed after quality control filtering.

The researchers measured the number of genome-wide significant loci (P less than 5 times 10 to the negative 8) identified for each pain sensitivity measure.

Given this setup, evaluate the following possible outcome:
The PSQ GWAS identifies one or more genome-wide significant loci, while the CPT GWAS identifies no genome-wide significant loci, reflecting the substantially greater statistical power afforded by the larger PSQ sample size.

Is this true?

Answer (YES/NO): YES